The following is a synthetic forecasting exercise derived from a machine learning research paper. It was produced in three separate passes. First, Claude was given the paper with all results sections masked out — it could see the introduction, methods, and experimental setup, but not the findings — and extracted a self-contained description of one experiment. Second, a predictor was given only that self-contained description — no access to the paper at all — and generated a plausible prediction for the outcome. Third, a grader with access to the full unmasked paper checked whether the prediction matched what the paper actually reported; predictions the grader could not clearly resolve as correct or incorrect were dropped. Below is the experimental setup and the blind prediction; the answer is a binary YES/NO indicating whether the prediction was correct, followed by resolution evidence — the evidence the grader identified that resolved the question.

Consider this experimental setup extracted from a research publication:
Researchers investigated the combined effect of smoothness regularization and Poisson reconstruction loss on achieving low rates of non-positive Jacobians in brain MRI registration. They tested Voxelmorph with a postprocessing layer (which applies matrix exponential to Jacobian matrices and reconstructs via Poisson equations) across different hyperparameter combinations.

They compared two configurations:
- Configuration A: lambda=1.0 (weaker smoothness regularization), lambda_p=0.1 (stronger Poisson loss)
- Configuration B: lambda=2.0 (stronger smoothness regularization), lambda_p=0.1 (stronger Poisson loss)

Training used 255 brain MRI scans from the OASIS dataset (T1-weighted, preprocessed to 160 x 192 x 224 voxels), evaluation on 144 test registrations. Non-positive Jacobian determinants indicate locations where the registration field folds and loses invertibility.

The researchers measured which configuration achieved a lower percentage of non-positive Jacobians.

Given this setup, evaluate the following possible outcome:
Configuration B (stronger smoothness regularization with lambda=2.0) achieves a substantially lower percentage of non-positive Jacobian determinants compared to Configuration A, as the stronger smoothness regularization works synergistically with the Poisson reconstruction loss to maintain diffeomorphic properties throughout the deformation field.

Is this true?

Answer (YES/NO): YES